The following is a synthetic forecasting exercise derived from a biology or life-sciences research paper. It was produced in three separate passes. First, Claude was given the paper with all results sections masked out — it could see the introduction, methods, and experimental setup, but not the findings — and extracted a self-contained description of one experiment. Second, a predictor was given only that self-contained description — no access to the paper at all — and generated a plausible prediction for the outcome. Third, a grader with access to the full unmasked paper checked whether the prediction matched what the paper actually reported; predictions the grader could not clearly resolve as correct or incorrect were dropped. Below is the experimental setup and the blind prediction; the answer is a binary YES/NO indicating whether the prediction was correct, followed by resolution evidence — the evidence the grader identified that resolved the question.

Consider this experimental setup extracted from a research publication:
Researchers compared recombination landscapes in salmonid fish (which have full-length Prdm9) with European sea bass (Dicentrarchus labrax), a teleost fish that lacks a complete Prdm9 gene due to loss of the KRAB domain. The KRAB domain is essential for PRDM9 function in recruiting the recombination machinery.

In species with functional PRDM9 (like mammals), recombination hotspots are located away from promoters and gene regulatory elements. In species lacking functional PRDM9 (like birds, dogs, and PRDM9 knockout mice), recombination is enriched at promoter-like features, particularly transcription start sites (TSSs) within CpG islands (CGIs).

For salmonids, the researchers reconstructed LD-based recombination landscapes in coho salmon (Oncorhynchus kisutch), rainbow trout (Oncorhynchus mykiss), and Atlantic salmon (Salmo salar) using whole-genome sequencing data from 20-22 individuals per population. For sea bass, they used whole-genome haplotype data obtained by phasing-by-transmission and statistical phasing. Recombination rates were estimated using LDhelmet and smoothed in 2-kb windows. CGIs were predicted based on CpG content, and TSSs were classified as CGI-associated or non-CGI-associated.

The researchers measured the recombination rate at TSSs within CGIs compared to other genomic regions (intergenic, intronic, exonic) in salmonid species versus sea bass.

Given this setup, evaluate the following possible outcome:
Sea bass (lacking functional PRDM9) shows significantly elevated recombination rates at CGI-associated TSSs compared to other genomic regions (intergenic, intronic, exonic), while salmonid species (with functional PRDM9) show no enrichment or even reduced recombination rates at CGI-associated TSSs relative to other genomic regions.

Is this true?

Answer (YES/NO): YES